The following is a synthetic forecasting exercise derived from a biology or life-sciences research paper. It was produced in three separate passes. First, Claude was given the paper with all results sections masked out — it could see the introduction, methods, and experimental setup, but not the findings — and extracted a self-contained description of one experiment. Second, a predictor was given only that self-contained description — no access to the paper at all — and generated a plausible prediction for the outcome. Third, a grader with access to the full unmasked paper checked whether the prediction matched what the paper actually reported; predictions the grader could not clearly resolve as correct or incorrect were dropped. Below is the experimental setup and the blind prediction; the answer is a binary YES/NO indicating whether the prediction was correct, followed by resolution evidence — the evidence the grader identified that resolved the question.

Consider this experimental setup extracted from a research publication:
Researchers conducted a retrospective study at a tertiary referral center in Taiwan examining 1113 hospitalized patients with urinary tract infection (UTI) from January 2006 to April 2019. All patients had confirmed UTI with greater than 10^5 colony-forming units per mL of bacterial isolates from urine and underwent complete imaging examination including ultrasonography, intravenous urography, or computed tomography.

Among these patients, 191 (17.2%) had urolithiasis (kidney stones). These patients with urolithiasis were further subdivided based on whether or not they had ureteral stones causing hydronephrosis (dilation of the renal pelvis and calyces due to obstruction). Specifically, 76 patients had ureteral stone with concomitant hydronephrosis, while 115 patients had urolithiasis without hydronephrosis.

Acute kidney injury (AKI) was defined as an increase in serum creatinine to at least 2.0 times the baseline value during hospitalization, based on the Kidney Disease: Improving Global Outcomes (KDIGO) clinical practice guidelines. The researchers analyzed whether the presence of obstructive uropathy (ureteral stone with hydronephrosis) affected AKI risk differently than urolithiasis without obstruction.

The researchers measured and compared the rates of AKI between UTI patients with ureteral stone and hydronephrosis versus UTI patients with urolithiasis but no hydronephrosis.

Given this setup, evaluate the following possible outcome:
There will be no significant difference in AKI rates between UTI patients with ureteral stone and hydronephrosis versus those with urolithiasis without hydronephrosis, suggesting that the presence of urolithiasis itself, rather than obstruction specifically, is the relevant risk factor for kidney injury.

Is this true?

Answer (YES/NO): NO